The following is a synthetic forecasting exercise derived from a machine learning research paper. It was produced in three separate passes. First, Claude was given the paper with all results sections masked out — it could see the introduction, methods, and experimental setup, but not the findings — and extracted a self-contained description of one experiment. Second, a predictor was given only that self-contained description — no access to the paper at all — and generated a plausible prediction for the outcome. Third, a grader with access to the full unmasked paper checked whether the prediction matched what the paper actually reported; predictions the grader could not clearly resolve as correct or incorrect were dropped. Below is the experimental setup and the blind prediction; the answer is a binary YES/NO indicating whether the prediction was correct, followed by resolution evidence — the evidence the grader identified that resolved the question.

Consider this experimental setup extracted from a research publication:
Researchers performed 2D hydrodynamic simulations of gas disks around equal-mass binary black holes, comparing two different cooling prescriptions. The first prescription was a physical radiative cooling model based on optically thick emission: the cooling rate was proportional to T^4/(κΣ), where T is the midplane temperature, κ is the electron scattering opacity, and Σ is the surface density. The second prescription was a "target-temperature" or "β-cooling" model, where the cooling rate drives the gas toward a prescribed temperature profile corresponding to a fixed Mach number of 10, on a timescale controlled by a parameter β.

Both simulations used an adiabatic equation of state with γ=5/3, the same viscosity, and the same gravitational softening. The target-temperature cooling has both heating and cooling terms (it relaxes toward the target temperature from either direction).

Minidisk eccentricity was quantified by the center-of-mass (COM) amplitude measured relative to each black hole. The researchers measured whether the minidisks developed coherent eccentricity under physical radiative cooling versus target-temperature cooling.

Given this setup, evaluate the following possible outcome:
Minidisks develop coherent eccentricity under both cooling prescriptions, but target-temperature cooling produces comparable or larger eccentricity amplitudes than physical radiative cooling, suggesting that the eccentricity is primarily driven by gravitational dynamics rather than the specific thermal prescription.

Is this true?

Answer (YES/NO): NO